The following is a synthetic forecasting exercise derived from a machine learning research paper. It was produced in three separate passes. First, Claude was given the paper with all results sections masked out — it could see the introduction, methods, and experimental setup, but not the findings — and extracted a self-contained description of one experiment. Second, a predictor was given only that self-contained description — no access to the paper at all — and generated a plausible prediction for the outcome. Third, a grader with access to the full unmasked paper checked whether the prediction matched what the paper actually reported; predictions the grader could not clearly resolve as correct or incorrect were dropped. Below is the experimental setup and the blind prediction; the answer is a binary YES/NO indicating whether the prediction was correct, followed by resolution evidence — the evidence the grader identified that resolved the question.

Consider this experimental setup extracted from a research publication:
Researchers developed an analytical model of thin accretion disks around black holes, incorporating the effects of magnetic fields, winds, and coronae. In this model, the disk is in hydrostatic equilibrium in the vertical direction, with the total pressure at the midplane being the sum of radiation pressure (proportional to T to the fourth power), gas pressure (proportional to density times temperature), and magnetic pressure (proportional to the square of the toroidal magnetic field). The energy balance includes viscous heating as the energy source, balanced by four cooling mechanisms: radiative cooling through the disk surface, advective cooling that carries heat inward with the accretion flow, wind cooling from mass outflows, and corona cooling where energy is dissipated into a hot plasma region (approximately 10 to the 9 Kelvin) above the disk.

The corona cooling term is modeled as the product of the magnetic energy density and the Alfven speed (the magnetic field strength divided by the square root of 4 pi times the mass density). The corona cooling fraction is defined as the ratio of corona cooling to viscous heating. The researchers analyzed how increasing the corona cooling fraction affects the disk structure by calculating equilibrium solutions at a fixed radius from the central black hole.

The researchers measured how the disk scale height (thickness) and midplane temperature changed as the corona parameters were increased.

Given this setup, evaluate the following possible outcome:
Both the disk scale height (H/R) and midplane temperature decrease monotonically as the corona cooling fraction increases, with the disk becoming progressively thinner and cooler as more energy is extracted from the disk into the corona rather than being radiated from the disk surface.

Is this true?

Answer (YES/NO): NO